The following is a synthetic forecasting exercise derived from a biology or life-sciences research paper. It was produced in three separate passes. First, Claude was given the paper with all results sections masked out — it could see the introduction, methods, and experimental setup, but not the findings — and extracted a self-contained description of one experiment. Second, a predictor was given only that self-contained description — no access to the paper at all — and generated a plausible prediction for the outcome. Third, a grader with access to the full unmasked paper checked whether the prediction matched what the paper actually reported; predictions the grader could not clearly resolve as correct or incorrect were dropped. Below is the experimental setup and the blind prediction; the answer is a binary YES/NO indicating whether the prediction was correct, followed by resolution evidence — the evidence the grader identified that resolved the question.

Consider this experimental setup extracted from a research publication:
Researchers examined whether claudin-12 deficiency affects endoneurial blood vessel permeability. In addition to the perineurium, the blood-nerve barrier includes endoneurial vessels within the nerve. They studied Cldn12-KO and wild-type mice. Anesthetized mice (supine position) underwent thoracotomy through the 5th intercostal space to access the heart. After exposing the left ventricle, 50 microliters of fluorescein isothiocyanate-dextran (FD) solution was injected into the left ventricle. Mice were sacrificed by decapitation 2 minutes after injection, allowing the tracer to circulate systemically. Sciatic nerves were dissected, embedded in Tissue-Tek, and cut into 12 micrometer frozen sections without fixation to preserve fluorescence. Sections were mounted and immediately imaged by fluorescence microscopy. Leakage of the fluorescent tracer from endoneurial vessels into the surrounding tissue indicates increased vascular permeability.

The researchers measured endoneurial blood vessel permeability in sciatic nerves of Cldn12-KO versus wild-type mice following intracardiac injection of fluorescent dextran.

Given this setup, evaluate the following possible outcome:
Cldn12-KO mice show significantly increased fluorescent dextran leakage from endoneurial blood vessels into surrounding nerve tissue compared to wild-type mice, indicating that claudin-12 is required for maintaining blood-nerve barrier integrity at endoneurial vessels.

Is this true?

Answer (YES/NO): NO